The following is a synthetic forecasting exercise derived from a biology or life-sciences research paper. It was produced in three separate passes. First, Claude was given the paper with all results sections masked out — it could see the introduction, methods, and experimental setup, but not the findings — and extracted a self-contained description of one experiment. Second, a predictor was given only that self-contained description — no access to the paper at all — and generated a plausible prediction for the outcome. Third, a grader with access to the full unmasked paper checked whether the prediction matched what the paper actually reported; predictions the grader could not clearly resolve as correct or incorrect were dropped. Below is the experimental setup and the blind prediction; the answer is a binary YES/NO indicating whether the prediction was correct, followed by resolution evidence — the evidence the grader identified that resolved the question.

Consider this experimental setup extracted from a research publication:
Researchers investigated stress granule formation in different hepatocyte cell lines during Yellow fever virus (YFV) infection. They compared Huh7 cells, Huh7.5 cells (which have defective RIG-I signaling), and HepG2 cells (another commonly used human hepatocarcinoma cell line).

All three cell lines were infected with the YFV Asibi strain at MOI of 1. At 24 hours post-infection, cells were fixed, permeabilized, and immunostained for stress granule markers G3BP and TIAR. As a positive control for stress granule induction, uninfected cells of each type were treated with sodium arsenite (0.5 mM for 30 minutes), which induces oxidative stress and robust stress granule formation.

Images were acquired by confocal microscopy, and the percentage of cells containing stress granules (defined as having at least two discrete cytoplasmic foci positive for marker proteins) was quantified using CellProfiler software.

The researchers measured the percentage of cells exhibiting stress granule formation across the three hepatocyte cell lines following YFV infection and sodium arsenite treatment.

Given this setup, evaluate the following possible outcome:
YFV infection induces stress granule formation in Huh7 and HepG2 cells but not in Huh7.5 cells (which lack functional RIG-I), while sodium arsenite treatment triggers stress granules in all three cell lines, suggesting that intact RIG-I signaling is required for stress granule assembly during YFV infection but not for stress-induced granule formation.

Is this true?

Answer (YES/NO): NO